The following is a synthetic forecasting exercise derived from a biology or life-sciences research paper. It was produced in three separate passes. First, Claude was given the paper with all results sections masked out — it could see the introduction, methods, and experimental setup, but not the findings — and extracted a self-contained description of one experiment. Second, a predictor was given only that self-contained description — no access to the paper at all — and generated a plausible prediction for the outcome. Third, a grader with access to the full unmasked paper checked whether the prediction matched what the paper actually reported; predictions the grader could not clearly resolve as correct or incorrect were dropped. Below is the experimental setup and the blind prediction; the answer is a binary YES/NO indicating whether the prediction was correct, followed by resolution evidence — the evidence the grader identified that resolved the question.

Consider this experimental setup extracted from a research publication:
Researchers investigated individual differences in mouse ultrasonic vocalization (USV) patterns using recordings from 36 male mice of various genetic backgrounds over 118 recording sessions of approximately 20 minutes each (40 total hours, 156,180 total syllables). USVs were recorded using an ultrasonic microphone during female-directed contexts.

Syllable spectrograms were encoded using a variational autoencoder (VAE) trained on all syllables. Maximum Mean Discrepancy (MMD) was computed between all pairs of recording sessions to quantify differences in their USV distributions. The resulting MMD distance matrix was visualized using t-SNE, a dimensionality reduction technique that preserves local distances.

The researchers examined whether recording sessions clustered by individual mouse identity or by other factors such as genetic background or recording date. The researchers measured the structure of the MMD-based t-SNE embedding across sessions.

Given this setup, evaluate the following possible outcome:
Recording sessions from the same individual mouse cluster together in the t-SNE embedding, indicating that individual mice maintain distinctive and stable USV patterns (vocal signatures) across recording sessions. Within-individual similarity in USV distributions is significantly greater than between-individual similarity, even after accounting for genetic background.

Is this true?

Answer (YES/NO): YES